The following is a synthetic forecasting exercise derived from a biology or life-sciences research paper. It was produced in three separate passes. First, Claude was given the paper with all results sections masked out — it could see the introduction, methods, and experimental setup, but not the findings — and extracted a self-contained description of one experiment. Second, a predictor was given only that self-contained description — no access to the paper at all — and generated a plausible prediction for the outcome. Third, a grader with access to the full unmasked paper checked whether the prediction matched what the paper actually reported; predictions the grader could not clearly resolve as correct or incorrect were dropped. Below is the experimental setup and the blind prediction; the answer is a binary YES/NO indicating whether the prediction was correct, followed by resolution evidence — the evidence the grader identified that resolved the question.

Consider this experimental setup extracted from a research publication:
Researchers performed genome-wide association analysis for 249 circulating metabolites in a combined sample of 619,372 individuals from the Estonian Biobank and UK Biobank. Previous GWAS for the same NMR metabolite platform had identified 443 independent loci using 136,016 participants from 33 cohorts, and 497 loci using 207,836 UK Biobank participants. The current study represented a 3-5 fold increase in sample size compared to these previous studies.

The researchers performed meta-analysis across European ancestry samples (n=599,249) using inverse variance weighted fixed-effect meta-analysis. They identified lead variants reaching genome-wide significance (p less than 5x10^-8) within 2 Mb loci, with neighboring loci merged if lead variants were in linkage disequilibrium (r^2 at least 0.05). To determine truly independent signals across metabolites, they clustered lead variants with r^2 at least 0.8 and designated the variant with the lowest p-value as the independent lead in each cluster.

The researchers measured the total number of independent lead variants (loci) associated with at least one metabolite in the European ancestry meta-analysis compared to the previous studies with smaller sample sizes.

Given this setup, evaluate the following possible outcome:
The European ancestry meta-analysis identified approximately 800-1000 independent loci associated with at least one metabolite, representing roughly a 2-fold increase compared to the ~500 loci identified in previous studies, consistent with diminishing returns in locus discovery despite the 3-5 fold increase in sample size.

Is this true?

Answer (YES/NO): NO